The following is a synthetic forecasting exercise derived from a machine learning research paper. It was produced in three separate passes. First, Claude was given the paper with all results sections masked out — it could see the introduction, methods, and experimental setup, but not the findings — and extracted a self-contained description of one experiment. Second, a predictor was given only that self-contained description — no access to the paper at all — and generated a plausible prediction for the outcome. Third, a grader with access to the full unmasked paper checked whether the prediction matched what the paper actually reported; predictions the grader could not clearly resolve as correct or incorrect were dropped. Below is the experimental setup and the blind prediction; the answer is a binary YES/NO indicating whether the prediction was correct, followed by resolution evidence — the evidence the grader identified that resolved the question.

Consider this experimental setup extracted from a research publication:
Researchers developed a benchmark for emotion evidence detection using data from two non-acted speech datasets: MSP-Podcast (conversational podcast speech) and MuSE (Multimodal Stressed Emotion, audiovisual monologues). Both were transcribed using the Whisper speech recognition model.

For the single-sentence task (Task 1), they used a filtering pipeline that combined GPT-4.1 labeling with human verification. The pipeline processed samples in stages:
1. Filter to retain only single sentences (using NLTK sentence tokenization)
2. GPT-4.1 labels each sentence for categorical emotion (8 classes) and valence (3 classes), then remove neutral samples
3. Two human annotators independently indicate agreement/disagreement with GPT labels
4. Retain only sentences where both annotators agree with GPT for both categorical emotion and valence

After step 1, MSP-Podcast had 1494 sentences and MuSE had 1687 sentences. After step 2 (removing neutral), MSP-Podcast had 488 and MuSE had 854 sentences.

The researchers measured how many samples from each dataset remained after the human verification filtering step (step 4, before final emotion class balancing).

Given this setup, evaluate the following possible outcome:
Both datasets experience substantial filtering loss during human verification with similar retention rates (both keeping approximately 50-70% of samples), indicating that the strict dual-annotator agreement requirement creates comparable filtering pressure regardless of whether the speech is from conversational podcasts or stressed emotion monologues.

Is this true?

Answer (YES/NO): NO